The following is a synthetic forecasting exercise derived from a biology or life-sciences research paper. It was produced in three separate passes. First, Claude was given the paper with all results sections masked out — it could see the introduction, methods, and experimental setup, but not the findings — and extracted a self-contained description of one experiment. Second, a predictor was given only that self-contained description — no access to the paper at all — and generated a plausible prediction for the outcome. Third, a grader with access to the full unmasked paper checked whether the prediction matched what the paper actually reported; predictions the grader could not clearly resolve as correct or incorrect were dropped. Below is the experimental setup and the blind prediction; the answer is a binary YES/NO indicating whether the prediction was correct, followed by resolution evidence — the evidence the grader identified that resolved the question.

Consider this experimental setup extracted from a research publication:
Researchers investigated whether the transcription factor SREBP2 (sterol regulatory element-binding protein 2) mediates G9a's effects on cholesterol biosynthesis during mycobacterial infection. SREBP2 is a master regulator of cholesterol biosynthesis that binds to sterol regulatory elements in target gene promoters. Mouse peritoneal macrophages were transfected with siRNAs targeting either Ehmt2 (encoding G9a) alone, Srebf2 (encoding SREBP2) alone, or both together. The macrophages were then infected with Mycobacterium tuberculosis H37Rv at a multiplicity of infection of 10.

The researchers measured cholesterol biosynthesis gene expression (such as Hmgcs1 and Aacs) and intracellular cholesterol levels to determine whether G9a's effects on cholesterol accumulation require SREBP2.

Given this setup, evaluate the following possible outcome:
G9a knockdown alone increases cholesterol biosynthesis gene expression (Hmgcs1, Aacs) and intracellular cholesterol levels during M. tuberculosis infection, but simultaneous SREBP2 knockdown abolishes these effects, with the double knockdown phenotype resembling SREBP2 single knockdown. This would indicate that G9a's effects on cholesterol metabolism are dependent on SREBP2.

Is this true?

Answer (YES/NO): NO